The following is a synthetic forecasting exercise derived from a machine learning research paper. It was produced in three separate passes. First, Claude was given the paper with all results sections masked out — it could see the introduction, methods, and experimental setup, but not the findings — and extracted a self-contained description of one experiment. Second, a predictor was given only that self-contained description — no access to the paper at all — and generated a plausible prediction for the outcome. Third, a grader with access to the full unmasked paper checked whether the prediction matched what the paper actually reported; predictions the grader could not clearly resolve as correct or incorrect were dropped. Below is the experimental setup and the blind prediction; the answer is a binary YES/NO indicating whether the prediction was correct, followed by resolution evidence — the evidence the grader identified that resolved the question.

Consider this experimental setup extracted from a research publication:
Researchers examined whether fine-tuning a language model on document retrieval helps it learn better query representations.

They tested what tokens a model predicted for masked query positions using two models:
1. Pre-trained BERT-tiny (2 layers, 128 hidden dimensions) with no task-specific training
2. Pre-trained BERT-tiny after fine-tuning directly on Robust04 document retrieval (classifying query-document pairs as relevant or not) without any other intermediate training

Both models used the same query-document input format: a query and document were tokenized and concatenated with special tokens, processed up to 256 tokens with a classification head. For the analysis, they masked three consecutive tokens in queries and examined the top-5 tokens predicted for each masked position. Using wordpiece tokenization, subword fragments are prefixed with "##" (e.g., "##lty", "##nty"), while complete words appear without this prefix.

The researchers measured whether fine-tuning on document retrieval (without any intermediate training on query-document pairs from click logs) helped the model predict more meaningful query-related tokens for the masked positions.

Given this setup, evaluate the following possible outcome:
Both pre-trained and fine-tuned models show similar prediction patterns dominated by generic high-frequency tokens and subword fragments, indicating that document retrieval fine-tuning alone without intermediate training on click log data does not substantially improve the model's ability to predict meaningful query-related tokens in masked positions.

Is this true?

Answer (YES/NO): YES